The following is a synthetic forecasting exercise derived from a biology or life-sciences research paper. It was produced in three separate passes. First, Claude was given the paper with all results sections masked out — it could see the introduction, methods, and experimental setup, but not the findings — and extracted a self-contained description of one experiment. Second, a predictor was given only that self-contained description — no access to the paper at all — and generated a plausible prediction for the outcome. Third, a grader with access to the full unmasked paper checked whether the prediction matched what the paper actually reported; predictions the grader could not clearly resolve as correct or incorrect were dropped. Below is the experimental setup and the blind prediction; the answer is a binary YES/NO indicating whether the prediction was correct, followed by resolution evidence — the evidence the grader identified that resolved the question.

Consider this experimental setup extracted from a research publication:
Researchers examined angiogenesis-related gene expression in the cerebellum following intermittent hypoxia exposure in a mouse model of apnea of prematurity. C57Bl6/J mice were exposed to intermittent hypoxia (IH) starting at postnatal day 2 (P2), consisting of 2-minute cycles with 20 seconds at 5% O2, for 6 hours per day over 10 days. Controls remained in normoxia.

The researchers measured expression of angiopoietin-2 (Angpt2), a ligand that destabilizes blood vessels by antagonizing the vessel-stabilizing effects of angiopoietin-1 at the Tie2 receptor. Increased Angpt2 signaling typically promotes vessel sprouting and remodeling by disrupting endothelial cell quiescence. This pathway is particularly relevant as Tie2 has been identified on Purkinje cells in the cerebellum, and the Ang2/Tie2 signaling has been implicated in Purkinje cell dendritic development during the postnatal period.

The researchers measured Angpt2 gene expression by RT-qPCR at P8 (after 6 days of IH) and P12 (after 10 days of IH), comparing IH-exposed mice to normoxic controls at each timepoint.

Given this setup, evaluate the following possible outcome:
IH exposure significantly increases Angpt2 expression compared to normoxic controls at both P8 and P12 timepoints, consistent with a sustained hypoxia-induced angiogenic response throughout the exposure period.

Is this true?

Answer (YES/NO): NO